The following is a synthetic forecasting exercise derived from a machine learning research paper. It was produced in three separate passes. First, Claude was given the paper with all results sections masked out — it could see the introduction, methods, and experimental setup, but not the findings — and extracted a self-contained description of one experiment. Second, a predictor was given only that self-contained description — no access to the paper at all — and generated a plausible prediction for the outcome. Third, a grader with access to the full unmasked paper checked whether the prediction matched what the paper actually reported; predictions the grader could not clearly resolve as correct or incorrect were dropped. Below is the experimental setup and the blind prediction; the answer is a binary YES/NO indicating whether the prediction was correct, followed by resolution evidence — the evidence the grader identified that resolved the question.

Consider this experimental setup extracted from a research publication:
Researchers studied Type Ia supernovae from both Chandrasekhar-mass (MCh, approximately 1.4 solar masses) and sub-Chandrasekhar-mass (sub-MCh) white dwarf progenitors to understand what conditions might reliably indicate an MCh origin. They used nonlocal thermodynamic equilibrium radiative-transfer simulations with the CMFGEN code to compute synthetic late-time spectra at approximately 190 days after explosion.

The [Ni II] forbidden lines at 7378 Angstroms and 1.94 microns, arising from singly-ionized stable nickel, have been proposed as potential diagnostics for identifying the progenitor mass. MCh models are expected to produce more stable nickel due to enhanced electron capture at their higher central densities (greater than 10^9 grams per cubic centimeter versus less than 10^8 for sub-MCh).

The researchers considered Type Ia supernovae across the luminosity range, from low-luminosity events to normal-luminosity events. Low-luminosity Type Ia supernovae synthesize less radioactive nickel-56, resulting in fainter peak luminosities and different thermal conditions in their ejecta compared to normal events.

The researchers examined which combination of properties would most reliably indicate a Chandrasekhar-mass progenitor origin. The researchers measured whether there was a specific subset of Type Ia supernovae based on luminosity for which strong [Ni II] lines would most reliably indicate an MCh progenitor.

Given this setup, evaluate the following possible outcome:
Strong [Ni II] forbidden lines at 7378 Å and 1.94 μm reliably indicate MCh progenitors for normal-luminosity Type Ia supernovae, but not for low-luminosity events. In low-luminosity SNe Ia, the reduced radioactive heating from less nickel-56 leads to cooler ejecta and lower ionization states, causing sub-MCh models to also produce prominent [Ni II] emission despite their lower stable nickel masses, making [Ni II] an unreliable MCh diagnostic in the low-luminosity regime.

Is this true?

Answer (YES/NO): NO